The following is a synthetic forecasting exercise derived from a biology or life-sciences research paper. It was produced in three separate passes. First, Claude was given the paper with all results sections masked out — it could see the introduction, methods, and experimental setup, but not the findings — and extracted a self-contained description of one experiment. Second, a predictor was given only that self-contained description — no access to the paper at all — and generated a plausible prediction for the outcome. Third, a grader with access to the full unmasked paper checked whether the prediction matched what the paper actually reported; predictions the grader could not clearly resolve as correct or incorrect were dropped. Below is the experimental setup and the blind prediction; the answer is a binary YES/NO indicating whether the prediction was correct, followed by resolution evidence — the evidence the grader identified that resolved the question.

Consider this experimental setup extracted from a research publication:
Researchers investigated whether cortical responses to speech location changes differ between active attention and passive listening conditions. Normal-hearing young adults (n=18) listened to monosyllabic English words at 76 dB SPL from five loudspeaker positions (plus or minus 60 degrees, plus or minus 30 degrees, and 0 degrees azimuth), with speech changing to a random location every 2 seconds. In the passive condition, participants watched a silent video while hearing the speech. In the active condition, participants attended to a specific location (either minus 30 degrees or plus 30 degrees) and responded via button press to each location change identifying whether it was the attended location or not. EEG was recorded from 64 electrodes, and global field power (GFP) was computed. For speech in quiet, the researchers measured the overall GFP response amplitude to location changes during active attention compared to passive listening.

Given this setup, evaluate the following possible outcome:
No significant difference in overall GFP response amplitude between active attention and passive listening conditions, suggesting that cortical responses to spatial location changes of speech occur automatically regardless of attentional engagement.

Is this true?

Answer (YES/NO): NO